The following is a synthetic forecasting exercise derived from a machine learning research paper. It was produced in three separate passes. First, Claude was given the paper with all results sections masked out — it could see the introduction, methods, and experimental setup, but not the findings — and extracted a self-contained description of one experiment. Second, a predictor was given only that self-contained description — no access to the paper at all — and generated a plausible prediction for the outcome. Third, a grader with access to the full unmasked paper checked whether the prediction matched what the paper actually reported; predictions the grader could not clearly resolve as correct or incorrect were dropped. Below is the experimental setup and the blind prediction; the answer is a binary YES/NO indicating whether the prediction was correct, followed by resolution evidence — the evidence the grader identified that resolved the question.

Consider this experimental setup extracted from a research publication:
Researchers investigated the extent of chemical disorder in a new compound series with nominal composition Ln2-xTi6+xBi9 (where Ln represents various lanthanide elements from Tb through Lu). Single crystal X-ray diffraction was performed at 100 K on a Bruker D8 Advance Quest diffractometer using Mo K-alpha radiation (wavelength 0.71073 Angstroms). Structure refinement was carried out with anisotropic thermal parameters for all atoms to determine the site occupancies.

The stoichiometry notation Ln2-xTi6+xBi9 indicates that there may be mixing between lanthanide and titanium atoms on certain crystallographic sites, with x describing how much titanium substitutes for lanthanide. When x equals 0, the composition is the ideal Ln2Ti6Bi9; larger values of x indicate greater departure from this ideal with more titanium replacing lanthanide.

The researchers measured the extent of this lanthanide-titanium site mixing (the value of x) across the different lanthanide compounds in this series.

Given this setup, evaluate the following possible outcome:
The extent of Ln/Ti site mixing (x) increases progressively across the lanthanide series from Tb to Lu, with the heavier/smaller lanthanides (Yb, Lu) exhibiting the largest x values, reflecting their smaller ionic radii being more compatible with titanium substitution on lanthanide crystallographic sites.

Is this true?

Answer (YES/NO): NO